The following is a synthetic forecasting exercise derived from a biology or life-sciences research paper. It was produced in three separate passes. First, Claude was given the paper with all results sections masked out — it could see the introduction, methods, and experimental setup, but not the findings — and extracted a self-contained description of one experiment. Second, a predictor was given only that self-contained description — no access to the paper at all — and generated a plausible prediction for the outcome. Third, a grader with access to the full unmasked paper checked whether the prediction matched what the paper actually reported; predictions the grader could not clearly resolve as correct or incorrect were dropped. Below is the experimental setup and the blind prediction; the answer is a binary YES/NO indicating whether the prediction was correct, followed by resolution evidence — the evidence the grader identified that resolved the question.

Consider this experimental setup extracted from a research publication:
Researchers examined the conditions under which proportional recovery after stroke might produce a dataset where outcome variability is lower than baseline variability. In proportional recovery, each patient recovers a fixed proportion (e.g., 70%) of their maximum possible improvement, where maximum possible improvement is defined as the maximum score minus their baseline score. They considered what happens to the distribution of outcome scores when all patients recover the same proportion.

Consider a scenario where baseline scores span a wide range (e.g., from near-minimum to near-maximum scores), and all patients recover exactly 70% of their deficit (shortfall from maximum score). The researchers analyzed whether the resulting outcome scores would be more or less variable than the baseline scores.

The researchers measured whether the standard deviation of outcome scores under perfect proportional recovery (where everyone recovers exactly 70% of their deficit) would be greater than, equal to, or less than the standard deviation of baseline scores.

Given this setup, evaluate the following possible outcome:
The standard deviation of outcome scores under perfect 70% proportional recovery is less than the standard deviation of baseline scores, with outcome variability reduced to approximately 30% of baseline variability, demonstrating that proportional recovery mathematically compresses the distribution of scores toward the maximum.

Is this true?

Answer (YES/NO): YES